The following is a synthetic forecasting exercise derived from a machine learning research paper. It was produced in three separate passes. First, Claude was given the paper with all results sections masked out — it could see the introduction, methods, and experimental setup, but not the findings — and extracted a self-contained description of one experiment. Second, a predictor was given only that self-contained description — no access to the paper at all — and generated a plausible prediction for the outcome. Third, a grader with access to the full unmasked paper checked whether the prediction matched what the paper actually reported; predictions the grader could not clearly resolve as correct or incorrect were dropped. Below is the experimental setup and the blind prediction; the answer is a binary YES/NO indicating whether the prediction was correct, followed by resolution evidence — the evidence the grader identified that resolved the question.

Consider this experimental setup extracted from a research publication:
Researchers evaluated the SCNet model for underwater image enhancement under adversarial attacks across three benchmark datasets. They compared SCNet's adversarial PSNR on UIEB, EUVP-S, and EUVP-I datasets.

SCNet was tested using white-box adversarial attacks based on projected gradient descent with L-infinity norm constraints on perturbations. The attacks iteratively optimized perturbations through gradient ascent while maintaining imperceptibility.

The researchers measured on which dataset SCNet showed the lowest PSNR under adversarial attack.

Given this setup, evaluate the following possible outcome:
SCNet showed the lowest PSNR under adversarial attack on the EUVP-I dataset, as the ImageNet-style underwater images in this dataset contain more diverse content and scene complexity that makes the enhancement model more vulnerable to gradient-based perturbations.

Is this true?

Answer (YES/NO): NO